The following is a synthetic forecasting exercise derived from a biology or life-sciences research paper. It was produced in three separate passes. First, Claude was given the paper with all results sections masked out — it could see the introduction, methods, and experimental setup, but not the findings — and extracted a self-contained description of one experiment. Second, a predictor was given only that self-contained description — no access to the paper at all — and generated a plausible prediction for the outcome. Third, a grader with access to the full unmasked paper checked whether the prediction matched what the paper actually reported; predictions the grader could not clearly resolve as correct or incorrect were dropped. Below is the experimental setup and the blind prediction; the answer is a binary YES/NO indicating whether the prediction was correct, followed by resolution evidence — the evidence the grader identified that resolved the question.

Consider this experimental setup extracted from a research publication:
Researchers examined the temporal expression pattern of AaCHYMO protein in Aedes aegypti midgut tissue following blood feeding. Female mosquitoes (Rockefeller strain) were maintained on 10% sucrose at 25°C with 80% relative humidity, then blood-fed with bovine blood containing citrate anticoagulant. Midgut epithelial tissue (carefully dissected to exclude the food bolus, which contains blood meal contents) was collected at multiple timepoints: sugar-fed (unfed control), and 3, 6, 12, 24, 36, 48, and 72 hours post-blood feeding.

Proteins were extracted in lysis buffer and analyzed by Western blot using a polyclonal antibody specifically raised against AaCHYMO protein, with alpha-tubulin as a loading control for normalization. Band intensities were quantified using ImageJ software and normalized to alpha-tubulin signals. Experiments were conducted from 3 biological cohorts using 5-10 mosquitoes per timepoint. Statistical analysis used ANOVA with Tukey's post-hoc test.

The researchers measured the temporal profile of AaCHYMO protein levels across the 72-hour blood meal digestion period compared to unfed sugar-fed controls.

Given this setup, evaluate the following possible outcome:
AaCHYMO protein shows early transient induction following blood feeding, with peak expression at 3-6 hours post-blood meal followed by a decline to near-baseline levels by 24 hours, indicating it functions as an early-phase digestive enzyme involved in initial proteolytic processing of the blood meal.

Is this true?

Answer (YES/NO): NO